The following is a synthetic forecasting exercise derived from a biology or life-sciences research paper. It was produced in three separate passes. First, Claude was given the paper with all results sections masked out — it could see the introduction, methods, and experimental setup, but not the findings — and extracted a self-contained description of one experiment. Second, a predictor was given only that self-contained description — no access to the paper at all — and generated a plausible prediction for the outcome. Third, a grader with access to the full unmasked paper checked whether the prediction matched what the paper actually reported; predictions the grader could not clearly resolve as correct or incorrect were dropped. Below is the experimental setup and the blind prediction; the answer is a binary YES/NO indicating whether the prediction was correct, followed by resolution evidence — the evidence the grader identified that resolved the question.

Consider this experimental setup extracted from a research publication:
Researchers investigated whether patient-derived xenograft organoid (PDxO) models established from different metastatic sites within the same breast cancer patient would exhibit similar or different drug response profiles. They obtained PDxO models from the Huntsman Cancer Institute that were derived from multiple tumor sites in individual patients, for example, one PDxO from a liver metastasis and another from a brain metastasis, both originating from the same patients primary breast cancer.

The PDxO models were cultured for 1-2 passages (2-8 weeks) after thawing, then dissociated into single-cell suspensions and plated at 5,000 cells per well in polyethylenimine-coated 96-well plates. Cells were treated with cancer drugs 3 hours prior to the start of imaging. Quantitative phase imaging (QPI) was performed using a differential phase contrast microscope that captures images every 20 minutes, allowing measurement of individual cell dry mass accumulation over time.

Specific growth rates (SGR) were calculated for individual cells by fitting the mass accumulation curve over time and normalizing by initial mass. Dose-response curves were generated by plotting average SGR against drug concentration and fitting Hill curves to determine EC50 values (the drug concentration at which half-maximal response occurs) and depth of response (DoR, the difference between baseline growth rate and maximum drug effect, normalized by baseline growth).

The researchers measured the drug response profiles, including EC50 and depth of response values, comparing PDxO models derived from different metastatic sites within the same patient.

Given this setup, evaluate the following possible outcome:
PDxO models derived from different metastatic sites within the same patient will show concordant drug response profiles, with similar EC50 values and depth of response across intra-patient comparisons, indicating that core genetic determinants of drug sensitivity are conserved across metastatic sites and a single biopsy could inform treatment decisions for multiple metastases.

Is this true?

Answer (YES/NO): NO